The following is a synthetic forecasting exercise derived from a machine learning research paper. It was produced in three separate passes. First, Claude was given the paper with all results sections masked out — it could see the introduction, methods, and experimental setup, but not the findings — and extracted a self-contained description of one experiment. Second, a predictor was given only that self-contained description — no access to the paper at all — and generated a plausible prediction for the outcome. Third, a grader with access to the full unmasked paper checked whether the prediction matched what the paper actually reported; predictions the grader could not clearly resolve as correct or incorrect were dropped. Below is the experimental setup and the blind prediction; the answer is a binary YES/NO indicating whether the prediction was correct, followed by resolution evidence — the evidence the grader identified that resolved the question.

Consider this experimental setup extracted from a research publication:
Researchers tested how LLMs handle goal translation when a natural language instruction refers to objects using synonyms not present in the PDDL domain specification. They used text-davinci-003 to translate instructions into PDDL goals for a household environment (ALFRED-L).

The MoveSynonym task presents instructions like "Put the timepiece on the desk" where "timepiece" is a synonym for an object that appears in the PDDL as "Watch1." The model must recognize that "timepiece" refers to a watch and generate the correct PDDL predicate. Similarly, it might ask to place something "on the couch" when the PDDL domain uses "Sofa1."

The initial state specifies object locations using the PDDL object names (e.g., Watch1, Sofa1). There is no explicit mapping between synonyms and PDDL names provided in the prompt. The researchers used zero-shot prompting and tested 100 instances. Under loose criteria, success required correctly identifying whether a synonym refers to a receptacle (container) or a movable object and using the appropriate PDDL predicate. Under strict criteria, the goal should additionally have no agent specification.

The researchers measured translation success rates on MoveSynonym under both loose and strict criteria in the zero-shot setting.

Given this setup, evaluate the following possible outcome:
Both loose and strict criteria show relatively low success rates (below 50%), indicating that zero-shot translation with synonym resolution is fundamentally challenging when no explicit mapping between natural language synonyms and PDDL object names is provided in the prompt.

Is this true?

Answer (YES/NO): NO